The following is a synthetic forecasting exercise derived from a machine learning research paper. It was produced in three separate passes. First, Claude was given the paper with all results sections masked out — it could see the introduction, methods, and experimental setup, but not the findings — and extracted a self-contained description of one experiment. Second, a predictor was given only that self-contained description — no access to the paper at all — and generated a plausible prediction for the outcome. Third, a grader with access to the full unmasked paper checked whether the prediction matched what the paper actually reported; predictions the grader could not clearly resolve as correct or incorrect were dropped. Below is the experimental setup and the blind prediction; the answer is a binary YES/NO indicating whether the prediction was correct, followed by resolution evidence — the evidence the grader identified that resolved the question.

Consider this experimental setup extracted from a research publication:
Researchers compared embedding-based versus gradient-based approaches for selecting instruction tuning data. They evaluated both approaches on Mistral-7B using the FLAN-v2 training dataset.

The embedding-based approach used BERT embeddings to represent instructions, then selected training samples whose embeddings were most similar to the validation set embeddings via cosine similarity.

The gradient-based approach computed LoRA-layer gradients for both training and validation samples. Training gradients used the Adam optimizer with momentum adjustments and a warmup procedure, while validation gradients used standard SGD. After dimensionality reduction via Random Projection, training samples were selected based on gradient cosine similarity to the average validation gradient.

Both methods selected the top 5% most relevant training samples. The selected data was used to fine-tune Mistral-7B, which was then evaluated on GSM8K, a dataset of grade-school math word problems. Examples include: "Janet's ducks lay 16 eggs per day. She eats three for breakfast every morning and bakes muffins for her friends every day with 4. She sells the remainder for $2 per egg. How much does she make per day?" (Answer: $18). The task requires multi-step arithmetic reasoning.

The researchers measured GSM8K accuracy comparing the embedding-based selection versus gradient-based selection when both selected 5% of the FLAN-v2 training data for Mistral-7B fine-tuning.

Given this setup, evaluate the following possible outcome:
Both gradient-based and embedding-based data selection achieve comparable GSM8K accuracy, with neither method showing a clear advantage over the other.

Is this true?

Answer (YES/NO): YES